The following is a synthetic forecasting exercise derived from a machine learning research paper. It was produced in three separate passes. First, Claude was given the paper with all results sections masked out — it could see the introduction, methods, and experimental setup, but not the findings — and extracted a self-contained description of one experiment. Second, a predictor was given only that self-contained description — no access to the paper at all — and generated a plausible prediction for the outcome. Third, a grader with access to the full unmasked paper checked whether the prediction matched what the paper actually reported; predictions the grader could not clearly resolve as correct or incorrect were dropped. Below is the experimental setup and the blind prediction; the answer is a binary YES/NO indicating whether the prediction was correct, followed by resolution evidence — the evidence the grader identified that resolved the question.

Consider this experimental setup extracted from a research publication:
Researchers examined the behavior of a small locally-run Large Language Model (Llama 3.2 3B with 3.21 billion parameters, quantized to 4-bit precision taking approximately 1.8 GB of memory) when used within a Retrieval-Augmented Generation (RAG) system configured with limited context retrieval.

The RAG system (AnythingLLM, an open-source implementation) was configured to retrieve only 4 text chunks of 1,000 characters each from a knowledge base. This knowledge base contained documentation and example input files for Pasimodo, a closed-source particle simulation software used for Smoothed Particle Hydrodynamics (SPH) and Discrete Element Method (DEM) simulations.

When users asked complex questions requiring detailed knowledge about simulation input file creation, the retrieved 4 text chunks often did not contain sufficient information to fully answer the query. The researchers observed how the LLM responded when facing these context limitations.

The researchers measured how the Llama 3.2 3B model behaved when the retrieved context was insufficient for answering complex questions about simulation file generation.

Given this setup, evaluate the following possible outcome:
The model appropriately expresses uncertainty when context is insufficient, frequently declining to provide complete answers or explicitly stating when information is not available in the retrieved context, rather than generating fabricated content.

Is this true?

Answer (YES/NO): NO